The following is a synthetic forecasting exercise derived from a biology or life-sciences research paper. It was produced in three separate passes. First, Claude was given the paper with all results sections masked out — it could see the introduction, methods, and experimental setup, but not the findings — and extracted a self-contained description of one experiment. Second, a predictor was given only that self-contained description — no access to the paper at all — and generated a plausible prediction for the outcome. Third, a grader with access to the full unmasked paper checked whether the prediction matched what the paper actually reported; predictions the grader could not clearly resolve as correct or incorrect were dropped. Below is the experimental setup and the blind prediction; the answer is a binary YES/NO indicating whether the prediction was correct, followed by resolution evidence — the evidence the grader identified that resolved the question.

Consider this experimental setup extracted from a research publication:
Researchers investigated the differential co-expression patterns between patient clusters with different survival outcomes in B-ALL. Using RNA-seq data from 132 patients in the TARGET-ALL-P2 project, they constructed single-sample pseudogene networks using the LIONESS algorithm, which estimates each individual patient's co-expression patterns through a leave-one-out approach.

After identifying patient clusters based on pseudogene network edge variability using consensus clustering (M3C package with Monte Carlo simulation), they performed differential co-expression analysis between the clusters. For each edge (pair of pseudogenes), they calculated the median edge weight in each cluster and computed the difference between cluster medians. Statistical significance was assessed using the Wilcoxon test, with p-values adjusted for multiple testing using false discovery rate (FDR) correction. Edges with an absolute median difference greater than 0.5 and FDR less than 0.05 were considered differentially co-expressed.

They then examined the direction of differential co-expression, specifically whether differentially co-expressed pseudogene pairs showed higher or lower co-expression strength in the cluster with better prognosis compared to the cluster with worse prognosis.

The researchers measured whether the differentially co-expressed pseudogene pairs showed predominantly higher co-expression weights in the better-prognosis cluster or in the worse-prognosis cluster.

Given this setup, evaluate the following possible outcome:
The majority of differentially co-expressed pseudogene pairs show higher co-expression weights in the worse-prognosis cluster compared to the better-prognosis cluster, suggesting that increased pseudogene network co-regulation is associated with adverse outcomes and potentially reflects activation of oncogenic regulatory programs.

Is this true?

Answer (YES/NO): YES